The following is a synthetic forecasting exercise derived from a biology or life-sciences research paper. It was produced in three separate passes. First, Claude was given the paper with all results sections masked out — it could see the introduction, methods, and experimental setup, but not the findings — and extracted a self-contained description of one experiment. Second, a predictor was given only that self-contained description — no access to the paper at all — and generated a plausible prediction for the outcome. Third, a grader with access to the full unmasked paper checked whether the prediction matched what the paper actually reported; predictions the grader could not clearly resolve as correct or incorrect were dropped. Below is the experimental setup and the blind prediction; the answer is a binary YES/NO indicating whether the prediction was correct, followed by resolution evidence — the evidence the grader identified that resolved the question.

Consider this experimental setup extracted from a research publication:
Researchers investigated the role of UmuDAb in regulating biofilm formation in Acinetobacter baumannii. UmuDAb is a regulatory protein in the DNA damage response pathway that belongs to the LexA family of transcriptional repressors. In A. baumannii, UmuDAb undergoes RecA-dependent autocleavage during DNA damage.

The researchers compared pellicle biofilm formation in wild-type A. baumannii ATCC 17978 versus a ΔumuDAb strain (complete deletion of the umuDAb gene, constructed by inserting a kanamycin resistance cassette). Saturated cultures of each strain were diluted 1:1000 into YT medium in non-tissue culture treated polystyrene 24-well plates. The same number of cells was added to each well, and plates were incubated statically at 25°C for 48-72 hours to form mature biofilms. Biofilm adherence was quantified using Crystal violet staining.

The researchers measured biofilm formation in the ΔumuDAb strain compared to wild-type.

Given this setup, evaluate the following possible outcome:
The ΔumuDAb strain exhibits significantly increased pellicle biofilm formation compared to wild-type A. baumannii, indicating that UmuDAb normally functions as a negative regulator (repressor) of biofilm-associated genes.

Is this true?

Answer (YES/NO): NO